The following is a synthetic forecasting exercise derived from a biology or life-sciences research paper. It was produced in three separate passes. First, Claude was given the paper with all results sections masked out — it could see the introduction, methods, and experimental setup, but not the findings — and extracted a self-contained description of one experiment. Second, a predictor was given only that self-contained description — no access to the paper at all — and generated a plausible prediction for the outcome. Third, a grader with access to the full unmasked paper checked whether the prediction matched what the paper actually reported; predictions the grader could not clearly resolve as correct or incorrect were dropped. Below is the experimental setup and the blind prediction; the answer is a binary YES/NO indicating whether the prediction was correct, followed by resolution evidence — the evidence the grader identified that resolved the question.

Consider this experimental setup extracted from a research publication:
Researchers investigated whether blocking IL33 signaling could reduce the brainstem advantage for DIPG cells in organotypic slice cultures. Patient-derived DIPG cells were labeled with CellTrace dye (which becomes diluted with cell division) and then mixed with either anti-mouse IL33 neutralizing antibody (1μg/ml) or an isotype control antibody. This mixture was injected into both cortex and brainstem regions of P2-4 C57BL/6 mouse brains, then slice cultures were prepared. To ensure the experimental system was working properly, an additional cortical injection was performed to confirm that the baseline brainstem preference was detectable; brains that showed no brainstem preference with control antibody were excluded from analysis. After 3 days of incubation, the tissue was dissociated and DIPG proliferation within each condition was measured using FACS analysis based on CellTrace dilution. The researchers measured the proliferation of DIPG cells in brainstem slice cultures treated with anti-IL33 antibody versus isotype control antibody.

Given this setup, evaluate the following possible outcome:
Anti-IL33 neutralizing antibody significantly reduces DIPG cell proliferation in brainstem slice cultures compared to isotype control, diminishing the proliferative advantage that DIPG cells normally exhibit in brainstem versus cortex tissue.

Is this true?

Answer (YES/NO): YES